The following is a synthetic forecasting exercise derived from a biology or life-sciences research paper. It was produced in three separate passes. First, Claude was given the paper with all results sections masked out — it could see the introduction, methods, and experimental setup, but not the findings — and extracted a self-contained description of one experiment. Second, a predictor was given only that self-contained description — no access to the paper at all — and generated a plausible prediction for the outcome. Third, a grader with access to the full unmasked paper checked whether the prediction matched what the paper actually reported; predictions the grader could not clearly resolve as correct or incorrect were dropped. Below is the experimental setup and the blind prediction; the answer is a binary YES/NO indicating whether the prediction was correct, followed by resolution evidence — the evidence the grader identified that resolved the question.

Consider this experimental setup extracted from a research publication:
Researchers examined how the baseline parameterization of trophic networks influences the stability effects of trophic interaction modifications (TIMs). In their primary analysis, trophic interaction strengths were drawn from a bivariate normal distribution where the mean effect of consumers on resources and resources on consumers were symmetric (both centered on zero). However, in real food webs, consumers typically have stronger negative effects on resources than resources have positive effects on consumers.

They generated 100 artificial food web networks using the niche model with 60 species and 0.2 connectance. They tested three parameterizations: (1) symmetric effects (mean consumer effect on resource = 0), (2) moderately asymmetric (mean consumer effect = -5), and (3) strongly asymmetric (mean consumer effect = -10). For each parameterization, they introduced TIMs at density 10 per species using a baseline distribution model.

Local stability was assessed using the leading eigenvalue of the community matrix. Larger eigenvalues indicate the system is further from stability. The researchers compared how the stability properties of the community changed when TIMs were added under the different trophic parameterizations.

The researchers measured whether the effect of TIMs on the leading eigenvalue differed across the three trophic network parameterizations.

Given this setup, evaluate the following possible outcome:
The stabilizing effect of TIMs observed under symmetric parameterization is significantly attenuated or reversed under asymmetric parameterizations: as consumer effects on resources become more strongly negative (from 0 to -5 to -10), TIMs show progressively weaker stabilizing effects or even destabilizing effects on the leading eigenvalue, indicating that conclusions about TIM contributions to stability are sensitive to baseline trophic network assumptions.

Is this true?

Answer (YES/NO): NO